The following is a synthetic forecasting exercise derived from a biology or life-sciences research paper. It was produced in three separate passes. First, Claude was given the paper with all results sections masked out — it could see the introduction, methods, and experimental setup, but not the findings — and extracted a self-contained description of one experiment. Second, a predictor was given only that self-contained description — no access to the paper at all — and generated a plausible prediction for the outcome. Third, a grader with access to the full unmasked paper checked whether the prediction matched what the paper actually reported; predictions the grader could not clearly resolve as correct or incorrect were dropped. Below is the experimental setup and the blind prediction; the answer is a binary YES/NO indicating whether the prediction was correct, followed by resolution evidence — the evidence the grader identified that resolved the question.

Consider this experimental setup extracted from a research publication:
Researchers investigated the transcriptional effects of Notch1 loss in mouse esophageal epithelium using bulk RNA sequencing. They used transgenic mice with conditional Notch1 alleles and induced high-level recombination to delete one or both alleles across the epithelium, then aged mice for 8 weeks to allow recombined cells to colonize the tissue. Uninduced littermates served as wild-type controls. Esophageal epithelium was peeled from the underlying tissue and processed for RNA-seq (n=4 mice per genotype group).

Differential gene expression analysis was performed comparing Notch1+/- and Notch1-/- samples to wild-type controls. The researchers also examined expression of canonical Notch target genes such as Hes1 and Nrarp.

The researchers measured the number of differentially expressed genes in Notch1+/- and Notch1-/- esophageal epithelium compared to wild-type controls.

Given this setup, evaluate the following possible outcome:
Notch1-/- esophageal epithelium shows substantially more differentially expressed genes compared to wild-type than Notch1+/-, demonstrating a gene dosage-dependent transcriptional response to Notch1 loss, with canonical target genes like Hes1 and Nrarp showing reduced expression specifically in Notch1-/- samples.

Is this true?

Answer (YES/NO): NO